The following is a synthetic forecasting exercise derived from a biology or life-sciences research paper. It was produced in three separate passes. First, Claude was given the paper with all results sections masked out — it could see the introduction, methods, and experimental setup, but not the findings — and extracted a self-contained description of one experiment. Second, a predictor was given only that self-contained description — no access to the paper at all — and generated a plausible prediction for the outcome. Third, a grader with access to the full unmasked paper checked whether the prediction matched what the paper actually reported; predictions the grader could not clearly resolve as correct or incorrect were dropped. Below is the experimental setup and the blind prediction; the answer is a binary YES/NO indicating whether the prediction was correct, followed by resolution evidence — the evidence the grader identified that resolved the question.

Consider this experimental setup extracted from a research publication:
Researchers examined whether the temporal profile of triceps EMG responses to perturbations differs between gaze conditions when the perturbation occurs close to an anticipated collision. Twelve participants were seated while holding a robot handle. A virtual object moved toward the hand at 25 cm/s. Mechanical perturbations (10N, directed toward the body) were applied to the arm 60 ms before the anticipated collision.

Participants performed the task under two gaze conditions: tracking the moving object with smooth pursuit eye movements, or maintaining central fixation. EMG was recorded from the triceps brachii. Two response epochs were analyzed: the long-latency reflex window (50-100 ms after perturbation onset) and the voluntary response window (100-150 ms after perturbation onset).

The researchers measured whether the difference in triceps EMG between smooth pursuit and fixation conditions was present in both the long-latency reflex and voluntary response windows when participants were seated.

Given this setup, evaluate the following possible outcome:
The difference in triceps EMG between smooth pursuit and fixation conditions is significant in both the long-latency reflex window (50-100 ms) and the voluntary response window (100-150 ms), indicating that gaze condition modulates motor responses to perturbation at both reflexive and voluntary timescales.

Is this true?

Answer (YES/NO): NO